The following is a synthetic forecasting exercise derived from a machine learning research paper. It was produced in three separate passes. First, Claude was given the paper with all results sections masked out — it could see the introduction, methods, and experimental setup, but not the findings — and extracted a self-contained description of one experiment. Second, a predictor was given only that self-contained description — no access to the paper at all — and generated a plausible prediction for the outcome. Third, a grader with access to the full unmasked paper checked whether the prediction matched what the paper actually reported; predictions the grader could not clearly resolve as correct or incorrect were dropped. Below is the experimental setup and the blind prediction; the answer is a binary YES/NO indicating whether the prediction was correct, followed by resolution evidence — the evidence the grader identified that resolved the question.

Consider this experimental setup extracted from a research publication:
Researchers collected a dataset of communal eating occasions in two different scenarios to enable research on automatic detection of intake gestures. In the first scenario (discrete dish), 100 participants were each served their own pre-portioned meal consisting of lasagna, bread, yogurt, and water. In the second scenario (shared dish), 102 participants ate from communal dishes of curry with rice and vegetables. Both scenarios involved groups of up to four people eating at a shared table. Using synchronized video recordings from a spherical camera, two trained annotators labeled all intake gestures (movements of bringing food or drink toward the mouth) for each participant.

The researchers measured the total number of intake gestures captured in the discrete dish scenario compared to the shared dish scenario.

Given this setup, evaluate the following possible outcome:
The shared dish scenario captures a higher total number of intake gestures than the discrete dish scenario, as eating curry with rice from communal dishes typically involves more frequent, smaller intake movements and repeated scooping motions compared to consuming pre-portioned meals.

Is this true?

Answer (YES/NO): NO